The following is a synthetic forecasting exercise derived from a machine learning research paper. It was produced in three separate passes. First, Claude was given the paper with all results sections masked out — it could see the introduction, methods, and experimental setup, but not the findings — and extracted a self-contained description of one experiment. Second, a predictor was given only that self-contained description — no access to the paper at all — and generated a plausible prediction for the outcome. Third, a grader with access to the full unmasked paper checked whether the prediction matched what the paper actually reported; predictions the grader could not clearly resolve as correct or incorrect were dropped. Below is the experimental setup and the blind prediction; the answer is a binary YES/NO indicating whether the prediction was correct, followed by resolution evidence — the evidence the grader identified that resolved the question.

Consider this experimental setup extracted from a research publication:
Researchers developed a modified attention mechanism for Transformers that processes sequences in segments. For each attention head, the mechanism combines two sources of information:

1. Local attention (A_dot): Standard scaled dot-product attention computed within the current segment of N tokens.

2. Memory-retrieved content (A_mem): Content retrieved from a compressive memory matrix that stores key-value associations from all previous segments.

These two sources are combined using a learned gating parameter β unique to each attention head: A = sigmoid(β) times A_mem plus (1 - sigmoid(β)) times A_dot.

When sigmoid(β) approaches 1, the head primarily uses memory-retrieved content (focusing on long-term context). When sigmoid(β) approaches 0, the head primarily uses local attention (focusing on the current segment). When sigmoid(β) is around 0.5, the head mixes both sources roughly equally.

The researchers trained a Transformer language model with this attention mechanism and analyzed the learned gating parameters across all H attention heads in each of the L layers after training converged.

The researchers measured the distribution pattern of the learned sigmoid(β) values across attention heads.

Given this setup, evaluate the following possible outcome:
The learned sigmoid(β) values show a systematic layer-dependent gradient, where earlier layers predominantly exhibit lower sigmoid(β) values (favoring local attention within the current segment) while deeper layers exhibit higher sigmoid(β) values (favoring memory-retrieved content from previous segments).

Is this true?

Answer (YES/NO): NO